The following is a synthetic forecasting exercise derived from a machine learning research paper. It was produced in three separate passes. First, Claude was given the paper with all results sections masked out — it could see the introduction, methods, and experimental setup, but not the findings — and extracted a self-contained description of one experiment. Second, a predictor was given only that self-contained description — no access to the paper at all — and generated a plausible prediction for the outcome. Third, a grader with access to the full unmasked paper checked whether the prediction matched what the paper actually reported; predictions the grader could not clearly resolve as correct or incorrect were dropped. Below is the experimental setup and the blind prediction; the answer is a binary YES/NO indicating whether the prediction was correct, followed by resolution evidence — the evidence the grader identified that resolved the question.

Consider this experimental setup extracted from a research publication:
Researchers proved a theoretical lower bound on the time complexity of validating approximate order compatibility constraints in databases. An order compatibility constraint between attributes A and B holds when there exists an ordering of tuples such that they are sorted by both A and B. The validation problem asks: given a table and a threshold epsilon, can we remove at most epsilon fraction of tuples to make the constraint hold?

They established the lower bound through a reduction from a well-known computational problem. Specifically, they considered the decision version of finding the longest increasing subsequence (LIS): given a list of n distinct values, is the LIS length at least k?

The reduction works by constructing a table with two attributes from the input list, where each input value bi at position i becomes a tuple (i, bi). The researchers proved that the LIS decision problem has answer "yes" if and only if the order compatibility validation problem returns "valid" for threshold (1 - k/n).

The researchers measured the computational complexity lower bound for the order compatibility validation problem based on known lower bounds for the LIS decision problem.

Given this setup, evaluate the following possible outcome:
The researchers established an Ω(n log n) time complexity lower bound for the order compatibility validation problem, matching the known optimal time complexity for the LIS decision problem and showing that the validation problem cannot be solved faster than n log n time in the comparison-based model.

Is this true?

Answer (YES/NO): YES